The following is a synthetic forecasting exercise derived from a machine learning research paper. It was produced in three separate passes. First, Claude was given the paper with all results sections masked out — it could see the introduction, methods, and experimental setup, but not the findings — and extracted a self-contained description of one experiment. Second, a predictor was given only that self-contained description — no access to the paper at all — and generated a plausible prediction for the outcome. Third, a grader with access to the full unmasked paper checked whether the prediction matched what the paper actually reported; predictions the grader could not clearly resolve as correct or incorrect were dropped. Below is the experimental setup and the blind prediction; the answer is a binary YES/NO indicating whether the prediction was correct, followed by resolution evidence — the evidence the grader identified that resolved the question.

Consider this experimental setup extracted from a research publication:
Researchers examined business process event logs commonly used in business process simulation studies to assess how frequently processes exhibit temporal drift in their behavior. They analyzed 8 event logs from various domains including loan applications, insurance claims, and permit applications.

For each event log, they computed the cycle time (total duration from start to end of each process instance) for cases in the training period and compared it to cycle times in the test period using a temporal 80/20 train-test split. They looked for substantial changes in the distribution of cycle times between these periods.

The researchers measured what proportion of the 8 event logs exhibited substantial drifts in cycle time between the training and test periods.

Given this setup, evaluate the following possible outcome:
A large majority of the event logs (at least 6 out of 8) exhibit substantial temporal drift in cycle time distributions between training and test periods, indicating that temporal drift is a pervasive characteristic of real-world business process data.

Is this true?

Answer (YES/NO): NO